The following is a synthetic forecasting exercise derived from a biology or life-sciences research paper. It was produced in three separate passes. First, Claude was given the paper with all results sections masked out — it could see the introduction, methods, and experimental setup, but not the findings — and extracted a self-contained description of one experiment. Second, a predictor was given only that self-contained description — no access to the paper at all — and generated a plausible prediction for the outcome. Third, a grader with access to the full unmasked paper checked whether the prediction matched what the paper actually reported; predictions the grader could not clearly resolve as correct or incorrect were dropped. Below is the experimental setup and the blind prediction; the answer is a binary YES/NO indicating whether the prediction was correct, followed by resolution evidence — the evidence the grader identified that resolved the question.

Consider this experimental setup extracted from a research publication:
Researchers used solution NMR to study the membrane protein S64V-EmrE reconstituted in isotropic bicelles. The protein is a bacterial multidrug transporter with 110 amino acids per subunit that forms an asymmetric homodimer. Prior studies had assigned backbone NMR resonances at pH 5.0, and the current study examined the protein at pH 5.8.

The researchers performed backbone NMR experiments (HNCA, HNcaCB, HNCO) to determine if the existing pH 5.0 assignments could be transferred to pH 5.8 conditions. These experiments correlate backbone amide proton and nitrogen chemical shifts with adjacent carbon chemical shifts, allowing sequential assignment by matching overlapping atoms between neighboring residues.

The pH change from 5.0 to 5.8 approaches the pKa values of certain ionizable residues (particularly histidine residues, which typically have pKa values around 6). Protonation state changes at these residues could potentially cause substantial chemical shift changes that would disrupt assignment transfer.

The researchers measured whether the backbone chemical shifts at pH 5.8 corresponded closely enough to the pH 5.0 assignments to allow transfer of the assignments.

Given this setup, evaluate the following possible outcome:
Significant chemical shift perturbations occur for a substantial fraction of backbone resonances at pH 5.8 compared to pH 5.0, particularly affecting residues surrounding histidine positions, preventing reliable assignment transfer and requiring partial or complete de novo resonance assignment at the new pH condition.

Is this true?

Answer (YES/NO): NO